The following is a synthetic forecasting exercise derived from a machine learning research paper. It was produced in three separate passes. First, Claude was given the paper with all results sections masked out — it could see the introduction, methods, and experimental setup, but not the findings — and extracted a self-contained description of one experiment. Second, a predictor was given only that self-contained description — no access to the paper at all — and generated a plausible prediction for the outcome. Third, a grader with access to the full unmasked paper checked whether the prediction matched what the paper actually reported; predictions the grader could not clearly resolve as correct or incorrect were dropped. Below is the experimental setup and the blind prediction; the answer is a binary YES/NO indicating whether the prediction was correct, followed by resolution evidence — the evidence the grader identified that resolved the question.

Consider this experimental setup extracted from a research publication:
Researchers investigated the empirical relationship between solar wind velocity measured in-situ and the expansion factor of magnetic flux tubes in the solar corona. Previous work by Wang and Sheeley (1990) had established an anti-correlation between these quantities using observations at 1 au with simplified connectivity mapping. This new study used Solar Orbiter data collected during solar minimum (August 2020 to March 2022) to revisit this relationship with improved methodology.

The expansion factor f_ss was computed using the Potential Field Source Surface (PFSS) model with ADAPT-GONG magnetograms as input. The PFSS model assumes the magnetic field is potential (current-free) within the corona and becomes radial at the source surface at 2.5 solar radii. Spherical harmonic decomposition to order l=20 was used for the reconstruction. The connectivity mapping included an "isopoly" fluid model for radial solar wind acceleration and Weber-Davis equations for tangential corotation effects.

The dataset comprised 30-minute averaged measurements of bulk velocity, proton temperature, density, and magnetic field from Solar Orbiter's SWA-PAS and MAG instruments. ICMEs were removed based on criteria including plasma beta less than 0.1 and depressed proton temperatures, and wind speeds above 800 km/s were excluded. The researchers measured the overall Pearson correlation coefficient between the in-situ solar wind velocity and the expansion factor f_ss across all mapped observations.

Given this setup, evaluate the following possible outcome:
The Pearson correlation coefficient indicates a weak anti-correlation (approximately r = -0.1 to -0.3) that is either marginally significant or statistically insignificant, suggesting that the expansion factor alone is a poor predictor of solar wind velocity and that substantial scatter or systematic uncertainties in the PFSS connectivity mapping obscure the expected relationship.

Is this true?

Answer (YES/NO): NO